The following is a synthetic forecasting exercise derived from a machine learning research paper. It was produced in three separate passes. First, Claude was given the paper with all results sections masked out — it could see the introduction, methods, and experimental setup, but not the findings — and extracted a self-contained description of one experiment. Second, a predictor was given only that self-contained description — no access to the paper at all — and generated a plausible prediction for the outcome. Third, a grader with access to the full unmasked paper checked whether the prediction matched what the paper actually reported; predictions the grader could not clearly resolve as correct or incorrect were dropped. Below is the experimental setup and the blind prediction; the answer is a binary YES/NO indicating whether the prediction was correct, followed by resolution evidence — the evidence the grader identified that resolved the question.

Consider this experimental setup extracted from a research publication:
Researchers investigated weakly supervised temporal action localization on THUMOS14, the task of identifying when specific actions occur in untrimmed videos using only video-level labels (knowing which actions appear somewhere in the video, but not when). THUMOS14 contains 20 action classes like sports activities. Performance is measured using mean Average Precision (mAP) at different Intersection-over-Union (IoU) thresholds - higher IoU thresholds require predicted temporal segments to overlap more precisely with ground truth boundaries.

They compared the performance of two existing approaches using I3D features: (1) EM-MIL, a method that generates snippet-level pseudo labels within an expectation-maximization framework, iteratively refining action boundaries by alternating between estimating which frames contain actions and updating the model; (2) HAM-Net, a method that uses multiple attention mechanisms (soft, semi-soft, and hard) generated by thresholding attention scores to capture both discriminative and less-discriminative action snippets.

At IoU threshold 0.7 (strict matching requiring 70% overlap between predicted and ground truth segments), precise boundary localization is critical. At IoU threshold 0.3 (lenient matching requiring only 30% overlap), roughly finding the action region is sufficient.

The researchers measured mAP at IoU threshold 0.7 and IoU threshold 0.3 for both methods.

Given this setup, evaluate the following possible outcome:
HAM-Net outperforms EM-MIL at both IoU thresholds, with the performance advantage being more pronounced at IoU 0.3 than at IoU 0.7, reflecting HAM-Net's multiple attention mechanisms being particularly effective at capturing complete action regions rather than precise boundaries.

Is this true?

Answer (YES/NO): NO